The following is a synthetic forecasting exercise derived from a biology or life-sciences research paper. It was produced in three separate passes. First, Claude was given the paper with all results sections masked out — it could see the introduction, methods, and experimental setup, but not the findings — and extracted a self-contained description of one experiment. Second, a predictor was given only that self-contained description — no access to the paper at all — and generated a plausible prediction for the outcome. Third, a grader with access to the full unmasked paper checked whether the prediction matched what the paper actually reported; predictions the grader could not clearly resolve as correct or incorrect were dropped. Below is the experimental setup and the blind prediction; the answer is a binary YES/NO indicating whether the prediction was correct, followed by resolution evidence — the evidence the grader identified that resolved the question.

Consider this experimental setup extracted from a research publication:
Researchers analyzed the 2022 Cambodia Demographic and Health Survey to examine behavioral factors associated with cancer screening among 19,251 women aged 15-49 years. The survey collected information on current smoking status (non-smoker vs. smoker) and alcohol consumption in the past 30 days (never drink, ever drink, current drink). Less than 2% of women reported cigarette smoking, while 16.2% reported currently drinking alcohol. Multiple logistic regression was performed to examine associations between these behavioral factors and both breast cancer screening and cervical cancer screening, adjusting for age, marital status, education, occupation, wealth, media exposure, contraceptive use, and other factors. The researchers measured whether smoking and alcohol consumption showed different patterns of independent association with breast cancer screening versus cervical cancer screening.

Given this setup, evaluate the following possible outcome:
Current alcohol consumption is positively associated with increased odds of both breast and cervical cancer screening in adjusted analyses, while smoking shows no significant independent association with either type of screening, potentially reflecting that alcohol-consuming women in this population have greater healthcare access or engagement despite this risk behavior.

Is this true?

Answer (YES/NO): NO